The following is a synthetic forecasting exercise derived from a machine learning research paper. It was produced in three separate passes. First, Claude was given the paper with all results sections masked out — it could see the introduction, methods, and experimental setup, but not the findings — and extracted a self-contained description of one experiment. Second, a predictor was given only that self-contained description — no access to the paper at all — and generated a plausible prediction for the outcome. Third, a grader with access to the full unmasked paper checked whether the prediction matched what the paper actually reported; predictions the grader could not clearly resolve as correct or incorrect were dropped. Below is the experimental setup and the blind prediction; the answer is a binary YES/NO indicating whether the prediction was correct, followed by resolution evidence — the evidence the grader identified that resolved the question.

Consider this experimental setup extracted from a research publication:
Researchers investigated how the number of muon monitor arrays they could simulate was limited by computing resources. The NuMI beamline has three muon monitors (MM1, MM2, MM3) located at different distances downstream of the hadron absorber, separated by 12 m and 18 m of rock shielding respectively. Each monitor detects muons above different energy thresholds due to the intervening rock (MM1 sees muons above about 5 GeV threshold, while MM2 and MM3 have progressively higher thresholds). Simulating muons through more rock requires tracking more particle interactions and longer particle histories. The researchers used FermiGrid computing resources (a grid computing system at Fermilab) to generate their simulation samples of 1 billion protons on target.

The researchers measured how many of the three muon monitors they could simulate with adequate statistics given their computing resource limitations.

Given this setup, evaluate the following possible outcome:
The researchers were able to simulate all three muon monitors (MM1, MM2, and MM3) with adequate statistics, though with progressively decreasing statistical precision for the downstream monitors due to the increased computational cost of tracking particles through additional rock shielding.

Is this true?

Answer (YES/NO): NO